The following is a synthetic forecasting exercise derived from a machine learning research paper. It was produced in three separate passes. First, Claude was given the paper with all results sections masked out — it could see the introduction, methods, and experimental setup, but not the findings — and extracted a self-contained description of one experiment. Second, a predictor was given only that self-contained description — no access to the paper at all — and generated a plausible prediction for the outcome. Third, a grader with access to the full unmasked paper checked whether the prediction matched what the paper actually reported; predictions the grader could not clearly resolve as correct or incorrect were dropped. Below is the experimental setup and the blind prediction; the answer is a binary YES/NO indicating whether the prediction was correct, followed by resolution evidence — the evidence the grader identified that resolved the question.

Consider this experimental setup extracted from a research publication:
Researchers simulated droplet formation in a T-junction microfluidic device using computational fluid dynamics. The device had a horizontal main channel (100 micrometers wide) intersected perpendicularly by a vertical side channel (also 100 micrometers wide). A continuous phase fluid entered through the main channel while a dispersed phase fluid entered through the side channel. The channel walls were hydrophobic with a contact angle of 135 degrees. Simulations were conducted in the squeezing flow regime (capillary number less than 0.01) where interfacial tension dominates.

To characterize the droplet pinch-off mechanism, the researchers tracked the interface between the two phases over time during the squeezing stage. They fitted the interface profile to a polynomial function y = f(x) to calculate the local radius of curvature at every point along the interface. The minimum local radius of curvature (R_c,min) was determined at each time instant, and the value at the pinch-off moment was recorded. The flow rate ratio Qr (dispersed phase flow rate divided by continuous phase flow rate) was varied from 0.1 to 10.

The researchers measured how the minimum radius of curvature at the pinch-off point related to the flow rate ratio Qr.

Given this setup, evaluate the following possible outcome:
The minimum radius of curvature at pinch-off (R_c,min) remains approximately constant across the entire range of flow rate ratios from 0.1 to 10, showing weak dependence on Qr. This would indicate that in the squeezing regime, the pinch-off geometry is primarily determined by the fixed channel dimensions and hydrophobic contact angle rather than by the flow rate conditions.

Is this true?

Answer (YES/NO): NO